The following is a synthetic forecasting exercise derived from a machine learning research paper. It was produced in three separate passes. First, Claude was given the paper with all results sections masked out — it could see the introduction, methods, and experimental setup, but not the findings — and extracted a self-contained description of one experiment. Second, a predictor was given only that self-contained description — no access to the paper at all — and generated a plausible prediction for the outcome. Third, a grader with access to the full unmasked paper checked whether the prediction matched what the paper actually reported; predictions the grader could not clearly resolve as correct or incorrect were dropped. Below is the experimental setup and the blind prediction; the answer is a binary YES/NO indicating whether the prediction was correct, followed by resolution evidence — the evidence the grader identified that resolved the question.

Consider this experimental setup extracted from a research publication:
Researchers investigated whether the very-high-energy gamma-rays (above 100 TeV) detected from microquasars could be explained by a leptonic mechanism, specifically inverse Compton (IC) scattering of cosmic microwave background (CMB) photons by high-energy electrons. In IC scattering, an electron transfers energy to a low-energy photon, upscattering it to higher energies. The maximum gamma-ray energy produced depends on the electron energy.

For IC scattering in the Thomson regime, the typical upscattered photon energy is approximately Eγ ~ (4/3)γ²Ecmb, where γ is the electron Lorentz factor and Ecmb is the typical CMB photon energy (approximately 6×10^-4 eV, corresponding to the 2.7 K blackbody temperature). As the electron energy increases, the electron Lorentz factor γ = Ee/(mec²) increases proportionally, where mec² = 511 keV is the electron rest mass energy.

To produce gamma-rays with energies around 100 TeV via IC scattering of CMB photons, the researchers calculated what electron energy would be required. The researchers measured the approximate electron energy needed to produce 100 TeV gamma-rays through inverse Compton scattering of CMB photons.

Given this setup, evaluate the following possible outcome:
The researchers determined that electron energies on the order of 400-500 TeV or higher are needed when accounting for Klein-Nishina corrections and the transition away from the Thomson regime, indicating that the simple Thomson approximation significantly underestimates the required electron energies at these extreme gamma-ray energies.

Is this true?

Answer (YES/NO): NO